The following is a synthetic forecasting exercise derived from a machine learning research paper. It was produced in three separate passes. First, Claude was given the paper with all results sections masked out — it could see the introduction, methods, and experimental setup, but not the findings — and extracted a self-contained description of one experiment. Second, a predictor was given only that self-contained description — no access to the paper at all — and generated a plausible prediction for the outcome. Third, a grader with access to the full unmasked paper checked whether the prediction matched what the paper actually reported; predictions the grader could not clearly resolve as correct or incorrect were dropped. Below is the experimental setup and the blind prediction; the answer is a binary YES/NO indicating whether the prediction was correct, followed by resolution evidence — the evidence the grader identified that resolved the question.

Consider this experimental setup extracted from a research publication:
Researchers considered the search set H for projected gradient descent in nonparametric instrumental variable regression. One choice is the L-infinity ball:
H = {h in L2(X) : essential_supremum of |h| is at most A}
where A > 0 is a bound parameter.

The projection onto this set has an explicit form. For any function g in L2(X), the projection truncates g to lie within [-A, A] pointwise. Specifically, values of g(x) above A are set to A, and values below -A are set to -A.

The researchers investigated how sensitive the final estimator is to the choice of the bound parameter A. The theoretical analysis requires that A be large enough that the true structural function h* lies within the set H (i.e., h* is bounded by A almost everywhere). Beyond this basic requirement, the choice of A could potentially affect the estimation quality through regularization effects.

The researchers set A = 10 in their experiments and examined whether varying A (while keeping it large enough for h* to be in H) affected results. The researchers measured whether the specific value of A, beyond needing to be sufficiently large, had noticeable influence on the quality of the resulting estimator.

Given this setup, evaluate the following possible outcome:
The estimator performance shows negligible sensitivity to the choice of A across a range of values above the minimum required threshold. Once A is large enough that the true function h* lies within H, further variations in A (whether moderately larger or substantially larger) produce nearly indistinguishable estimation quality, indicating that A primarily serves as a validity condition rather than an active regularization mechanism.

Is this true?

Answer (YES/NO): YES